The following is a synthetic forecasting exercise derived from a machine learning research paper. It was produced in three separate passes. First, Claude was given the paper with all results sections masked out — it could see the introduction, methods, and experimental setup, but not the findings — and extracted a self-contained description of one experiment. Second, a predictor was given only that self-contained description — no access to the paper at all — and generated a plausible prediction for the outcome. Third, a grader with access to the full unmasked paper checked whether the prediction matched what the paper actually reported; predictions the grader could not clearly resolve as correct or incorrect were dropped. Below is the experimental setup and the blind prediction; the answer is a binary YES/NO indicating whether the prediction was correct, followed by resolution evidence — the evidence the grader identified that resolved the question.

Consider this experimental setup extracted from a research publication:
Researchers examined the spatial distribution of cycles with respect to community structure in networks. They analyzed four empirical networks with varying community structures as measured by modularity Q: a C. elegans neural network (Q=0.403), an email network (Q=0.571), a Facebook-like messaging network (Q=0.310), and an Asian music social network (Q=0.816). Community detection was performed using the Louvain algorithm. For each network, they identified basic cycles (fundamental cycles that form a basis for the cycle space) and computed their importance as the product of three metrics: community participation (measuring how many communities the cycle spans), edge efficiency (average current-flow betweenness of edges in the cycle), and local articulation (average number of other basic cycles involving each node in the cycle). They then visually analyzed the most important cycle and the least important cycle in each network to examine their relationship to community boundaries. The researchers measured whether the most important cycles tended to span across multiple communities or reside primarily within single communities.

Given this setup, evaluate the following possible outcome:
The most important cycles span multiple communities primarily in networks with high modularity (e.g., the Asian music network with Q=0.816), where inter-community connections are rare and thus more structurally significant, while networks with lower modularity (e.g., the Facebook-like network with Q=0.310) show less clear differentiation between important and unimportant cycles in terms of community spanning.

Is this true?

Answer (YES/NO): NO